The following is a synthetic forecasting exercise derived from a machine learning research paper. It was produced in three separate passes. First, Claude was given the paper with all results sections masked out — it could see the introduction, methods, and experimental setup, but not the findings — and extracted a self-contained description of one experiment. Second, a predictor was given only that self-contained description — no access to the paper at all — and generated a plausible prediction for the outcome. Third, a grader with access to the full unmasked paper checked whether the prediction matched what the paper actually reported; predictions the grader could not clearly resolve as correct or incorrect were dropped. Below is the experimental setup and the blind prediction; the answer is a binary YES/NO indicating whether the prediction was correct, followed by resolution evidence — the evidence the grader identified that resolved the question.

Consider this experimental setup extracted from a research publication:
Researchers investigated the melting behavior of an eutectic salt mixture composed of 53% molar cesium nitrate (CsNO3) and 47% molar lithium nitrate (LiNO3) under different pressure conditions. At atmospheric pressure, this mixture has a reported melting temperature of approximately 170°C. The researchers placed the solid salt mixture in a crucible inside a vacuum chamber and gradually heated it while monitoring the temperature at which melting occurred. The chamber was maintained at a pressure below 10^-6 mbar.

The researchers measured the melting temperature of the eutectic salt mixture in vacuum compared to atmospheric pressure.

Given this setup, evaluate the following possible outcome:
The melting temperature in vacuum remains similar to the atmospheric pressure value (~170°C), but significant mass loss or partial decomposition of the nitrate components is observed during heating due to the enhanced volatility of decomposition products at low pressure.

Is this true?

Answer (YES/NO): NO